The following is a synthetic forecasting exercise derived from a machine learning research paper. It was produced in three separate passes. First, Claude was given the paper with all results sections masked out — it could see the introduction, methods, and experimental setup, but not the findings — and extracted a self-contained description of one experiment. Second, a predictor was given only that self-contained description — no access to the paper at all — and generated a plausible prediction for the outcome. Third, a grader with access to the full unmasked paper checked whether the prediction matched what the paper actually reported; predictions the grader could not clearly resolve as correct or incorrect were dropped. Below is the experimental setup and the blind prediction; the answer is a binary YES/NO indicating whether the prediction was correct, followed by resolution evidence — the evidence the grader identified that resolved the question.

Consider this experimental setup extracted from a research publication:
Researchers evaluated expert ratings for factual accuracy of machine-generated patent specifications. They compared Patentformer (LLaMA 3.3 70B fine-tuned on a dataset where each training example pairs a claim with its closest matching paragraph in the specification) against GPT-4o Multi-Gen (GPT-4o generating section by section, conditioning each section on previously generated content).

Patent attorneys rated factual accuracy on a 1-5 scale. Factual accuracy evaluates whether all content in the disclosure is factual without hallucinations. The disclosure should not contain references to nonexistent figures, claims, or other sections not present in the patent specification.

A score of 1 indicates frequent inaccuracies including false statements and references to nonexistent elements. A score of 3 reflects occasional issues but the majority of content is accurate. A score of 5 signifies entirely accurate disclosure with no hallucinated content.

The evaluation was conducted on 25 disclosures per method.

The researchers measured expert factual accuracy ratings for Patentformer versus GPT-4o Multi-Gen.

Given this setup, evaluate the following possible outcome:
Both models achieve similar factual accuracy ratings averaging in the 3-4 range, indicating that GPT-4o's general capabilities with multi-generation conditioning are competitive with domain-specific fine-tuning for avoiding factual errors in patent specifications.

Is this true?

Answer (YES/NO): NO